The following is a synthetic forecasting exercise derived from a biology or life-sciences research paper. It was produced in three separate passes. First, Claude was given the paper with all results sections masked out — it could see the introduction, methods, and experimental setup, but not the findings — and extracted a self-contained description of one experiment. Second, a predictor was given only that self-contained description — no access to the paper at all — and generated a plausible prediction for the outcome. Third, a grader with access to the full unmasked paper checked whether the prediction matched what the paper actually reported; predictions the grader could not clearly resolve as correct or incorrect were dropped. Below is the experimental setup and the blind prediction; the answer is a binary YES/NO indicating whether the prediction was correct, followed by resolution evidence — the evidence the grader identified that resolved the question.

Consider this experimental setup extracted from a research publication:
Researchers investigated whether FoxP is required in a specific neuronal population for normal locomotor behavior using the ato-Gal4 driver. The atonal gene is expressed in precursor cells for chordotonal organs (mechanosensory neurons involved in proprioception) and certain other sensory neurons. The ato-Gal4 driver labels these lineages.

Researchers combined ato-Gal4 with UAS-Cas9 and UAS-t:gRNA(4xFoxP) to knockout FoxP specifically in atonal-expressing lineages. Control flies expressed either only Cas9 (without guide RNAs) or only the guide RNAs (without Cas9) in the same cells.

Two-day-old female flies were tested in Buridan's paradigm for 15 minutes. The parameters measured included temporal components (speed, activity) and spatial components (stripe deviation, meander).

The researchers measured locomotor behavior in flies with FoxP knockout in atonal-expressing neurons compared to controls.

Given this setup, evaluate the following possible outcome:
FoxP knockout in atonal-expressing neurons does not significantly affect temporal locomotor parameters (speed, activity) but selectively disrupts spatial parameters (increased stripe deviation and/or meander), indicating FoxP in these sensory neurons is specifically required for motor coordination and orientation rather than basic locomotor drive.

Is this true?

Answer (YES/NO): NO